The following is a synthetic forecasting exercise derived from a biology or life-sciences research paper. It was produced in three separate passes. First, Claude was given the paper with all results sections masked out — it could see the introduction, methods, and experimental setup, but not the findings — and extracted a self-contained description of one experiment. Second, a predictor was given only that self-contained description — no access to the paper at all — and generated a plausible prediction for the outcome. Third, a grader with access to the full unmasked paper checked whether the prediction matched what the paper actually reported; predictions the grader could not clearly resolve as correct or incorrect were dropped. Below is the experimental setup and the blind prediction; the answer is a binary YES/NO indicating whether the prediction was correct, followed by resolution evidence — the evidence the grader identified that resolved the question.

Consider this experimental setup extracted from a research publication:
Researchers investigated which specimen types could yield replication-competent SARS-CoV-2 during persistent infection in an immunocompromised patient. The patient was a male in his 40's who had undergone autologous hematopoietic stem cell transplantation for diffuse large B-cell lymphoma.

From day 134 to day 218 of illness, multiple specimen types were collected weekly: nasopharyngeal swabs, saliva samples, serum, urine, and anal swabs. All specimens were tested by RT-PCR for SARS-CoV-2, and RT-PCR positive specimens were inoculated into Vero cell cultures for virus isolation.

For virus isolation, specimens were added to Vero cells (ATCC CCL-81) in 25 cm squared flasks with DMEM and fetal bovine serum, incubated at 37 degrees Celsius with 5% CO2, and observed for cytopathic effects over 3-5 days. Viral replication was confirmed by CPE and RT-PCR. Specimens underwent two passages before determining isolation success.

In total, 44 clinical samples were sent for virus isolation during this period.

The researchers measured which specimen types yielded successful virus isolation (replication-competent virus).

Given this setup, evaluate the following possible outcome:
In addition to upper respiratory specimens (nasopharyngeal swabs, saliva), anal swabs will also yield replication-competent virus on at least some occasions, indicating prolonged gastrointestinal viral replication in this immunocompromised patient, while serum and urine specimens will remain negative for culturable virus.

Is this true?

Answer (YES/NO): NO